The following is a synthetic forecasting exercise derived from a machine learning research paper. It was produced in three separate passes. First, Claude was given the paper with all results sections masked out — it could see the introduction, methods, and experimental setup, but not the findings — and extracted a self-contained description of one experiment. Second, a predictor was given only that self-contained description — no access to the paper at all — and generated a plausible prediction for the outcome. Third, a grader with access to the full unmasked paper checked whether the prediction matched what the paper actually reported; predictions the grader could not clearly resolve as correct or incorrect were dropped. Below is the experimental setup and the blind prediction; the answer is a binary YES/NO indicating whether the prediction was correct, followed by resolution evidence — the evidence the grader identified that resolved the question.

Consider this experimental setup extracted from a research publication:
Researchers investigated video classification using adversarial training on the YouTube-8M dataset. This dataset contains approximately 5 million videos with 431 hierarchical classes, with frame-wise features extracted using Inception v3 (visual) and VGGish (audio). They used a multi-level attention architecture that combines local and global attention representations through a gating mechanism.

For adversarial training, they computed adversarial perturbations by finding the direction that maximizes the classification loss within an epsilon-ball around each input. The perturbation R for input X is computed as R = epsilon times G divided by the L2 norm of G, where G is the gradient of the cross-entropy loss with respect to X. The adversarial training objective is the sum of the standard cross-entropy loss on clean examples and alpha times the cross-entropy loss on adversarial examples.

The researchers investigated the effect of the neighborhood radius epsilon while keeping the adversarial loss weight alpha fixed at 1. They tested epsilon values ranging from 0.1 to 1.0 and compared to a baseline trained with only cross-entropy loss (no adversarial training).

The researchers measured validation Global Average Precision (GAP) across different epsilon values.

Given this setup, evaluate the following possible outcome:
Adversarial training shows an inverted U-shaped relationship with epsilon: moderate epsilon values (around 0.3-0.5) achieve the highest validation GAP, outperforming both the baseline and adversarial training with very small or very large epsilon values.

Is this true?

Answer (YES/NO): YES